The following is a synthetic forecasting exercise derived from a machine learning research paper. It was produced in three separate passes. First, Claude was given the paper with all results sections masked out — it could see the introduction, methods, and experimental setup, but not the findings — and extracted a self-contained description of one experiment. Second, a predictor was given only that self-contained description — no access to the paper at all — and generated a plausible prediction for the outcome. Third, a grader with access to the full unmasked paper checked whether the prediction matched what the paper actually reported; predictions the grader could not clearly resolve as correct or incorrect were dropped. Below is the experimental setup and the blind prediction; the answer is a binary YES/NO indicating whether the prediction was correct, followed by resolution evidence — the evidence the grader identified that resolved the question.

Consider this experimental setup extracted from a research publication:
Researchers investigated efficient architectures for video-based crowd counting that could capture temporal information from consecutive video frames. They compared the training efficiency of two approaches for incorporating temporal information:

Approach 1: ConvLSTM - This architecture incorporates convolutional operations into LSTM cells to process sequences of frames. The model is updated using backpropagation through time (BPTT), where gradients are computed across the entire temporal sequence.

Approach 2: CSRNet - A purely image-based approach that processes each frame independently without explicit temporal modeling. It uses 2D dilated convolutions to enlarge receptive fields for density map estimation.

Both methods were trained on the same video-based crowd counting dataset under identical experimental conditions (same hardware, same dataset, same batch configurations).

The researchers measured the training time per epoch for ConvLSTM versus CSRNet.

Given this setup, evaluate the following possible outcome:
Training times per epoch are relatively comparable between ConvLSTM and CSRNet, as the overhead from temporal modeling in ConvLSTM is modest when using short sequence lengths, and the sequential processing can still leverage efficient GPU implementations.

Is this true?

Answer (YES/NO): NO